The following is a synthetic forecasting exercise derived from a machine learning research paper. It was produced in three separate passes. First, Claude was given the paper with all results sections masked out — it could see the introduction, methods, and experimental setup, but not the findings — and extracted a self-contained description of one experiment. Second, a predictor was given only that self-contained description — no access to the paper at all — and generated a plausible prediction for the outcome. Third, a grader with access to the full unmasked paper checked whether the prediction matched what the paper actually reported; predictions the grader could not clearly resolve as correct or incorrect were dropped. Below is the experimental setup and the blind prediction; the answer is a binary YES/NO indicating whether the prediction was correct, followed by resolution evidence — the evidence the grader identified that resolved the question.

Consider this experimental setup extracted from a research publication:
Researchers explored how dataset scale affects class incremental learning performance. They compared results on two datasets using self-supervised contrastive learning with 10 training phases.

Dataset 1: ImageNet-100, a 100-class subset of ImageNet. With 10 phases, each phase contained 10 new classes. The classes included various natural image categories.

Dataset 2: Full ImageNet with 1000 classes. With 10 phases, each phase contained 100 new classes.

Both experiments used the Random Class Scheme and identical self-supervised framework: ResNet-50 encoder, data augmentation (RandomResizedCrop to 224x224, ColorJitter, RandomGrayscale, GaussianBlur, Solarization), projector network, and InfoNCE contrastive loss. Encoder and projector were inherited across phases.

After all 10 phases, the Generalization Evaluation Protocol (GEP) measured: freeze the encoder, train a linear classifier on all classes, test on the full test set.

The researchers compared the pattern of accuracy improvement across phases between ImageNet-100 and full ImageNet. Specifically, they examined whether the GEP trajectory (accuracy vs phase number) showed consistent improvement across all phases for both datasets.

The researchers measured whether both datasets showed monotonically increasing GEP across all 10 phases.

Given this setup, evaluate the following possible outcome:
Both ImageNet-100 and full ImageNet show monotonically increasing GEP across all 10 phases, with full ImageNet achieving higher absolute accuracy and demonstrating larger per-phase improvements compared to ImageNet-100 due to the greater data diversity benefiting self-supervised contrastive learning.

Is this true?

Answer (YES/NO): NO